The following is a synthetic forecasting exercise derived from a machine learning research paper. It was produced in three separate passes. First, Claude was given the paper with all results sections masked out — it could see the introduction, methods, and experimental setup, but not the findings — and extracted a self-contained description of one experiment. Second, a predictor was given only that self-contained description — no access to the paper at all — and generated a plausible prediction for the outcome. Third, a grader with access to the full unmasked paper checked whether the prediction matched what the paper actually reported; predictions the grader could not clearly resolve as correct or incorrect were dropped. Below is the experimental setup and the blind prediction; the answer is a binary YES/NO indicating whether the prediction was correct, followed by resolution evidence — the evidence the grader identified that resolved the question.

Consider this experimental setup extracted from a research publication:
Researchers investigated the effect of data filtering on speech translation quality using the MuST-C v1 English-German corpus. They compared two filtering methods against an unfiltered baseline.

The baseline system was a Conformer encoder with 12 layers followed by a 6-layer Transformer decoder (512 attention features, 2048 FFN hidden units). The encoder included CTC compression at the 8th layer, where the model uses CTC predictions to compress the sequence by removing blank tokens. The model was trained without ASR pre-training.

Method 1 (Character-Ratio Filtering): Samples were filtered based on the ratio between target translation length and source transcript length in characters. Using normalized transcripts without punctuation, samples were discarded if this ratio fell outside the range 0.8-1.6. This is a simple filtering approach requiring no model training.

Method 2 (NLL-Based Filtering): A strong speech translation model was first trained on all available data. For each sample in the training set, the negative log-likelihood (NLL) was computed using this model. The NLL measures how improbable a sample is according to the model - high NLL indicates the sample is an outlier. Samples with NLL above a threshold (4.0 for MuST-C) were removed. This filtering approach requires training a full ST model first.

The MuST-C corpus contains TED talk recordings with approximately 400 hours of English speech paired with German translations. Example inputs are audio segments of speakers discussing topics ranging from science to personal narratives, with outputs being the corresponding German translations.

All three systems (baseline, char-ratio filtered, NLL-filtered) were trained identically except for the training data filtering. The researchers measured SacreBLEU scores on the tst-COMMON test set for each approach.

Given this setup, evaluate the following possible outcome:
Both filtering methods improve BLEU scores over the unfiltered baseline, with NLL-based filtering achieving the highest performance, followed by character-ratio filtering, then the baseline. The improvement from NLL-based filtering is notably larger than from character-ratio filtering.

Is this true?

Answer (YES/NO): NO